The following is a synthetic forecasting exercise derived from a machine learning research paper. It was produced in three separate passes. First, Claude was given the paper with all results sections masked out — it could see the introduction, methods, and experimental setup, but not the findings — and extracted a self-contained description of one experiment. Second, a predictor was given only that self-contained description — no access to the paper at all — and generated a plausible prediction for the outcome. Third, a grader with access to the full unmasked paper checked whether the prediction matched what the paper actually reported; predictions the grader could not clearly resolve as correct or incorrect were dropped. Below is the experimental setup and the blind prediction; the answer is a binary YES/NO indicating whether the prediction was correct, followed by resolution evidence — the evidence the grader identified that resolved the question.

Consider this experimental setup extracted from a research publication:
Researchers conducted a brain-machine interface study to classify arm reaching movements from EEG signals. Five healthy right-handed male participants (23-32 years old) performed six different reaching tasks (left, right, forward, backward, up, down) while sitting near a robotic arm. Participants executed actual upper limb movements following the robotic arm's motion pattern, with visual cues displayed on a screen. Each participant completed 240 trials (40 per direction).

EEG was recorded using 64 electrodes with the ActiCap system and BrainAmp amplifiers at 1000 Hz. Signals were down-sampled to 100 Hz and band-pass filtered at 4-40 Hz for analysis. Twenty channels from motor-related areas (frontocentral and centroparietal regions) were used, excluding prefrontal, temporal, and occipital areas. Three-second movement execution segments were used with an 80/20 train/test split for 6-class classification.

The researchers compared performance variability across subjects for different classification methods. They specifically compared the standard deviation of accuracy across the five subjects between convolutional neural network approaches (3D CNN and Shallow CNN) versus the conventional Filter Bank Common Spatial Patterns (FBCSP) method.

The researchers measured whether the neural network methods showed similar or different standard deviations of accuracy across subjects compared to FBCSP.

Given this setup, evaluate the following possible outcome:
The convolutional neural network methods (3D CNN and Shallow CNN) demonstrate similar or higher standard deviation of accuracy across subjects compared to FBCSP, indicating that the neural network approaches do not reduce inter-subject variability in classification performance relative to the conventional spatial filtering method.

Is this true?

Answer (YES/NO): NO